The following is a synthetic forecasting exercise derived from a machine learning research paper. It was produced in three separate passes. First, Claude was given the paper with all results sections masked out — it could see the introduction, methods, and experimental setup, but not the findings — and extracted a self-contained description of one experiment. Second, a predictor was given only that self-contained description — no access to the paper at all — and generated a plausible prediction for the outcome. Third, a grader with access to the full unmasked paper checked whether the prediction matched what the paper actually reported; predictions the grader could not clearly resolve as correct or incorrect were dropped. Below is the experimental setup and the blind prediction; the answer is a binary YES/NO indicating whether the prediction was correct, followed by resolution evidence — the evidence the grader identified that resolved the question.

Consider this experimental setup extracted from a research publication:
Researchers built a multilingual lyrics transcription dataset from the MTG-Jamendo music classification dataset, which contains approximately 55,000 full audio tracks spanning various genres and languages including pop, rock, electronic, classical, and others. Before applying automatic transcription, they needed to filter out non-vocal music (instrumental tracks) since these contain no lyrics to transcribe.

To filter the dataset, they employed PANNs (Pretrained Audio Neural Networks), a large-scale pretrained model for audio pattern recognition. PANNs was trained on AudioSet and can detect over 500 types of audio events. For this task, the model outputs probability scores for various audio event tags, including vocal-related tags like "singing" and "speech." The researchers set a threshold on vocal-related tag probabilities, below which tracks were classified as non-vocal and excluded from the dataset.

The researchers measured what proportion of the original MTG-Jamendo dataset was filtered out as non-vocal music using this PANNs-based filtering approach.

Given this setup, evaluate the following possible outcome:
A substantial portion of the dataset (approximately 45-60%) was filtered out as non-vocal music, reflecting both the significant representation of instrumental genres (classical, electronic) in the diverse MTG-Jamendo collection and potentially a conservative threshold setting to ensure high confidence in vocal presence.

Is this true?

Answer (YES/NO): YES